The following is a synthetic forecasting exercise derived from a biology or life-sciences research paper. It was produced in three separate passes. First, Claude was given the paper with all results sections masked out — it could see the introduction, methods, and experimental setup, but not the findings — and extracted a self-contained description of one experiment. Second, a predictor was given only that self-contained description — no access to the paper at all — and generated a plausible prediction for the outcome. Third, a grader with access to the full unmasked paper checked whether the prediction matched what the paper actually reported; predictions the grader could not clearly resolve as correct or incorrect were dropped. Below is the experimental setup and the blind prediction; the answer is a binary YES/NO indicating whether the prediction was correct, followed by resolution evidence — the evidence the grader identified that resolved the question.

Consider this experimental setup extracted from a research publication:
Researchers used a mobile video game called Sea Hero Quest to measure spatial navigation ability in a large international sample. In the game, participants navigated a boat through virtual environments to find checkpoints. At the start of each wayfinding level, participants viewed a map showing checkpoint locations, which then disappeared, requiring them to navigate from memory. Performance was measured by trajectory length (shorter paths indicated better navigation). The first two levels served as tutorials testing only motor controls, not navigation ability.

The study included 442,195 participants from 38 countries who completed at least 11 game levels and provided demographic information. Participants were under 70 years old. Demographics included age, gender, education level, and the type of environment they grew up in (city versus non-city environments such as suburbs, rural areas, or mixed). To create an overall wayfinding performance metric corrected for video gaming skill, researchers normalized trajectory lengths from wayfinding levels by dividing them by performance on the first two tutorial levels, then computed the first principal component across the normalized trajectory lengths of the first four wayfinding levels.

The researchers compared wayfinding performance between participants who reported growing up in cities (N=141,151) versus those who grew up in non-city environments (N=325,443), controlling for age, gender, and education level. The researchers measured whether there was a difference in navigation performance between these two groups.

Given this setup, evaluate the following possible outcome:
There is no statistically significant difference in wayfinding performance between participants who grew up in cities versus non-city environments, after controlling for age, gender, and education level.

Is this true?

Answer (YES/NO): NO